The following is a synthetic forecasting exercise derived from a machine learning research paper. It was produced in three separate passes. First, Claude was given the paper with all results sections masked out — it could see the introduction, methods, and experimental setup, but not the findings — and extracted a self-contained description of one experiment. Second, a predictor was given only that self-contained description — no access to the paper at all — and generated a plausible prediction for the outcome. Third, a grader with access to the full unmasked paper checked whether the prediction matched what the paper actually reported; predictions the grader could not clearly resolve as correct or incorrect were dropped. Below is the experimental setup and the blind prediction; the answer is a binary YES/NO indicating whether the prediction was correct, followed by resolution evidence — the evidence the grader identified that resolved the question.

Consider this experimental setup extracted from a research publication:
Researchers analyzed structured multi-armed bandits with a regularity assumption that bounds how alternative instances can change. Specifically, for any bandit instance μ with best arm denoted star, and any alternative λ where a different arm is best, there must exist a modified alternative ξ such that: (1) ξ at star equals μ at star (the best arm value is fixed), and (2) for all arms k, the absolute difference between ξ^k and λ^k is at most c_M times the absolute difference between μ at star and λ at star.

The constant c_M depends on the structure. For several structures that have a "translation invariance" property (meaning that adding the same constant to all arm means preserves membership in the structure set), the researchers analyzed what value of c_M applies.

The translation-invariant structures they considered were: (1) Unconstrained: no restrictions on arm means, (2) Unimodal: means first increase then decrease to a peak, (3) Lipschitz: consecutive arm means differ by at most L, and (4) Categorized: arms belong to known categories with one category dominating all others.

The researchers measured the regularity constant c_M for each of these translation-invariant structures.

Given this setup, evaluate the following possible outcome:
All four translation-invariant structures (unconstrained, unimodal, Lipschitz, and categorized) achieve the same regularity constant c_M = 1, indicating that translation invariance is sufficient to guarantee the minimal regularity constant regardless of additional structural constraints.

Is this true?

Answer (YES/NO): YES